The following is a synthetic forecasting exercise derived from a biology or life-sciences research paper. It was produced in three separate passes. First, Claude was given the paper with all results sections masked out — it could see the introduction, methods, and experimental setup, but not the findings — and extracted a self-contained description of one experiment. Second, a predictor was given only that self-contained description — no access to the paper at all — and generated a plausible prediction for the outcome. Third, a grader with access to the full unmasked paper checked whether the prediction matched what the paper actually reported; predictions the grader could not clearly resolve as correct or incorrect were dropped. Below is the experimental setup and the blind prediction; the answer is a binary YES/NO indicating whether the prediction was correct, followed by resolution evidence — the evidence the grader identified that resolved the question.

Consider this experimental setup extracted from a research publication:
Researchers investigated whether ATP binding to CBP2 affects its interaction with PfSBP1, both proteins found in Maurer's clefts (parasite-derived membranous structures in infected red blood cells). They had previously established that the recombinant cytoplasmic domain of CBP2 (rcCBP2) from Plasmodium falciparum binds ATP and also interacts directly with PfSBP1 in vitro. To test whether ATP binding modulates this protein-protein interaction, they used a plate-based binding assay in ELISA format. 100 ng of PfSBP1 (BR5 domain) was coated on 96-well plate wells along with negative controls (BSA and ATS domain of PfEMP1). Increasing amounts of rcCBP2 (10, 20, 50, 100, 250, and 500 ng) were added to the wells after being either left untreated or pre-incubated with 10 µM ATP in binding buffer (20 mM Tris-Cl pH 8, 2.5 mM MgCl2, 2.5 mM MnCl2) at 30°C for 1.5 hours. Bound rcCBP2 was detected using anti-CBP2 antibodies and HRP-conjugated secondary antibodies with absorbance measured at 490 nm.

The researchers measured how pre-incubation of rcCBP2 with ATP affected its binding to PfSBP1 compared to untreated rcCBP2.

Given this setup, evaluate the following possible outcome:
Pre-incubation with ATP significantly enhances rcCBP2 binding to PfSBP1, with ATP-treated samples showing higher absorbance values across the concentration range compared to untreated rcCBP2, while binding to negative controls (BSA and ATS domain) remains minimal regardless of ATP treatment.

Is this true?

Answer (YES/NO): NO